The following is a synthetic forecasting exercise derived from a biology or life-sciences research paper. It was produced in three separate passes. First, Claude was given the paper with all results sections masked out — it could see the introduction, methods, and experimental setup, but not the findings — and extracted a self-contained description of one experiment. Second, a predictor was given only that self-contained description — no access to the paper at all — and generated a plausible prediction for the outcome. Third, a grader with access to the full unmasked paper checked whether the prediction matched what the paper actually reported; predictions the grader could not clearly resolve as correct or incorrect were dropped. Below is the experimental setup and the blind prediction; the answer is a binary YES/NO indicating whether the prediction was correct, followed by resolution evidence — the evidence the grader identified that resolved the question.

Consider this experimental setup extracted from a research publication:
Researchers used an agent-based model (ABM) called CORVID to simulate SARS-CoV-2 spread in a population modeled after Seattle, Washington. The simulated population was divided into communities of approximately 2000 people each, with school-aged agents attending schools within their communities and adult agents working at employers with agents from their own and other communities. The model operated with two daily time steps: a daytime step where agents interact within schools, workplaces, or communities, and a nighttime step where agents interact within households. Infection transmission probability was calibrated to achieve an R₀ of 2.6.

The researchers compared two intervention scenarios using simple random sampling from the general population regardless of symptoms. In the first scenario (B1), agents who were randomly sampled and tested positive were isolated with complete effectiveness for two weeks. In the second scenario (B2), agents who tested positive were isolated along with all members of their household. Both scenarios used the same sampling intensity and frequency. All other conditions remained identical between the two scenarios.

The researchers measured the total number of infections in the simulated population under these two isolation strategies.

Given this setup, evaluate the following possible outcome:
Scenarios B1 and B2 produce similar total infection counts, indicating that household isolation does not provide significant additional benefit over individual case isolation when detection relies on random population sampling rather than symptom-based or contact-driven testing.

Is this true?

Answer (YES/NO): NO